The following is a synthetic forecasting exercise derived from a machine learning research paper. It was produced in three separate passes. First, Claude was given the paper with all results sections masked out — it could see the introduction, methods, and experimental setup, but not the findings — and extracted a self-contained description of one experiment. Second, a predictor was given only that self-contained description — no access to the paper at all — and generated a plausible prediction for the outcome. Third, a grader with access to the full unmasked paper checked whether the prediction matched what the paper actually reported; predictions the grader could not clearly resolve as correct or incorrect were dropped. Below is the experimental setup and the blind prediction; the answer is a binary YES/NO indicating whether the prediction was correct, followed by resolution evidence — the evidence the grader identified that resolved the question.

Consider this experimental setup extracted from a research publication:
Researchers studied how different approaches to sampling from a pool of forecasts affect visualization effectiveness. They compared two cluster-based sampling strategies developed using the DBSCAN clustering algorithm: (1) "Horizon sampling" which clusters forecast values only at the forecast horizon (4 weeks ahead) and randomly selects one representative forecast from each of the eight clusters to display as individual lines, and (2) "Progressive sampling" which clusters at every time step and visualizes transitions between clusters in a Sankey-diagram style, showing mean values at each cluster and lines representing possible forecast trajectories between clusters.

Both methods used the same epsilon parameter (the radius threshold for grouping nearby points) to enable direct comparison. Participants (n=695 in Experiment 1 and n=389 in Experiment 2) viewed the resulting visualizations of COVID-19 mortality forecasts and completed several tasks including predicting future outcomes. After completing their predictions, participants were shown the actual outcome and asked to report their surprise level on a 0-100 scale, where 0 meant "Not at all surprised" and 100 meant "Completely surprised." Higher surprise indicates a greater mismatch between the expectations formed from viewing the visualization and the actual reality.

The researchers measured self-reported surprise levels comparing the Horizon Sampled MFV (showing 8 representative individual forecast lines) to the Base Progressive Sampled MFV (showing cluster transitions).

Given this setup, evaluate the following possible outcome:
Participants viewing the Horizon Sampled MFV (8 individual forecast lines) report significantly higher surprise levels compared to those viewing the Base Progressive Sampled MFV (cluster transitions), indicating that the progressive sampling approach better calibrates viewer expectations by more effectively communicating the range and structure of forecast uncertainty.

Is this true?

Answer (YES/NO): NO